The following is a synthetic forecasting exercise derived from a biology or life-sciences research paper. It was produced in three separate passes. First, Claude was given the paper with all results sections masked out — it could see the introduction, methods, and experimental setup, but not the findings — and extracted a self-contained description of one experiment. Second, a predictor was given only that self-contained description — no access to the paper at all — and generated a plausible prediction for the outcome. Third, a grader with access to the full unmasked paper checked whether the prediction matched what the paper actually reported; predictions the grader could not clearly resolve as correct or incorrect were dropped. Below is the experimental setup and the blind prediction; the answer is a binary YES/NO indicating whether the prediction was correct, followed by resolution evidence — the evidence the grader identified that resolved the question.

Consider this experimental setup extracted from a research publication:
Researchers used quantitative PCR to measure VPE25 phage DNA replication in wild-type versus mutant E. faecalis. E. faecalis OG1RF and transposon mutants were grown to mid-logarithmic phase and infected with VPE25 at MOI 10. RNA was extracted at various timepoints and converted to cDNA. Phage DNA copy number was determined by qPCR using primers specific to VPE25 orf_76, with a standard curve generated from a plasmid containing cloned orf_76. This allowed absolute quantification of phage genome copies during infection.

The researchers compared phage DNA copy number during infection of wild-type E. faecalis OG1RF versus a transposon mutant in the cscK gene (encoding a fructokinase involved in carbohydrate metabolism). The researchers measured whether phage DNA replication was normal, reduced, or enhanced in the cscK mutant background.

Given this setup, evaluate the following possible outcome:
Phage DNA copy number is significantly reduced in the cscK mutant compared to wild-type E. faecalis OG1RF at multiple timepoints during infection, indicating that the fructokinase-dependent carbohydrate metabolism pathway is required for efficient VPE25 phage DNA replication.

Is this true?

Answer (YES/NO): YES